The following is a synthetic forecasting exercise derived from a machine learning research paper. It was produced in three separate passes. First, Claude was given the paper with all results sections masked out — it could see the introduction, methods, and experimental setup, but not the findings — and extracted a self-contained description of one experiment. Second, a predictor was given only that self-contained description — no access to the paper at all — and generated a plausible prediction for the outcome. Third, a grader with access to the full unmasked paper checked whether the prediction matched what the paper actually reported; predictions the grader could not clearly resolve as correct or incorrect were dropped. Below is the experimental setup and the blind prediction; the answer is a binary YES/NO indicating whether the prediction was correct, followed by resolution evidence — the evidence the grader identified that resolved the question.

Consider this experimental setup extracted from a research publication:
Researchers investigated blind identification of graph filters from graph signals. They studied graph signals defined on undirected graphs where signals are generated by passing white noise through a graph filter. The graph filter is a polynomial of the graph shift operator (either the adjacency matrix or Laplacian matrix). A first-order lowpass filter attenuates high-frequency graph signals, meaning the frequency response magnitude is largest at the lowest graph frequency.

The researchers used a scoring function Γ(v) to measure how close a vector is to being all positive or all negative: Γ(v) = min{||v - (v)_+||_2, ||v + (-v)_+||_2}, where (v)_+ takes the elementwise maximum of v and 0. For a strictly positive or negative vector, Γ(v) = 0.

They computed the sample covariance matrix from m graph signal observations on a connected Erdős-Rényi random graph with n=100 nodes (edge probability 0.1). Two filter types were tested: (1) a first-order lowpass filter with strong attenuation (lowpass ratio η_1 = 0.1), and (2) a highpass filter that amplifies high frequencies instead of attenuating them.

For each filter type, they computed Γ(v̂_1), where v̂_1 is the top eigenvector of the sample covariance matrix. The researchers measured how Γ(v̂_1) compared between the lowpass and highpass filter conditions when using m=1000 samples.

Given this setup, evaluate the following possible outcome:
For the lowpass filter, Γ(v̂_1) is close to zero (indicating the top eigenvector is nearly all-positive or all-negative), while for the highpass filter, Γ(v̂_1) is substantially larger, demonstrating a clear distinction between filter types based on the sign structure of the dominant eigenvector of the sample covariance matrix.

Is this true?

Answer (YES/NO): YES